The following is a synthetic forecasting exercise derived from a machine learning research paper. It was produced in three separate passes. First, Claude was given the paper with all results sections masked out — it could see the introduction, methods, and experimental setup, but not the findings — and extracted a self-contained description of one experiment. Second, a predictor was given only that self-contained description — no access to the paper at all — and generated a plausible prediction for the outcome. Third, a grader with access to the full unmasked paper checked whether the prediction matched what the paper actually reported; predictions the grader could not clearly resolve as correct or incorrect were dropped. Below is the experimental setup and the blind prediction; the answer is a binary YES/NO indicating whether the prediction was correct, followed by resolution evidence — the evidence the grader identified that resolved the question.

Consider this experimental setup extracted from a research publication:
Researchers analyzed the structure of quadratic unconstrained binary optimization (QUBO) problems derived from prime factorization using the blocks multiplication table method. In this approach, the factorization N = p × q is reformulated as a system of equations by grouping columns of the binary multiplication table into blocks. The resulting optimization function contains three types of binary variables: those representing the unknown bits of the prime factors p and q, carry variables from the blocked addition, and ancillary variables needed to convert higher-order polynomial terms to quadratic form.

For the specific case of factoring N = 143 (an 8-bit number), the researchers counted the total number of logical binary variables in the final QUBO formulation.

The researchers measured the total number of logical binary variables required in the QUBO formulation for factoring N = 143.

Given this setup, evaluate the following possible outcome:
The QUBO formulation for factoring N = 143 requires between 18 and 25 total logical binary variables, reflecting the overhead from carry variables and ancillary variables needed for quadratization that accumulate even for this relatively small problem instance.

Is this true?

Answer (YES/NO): NO